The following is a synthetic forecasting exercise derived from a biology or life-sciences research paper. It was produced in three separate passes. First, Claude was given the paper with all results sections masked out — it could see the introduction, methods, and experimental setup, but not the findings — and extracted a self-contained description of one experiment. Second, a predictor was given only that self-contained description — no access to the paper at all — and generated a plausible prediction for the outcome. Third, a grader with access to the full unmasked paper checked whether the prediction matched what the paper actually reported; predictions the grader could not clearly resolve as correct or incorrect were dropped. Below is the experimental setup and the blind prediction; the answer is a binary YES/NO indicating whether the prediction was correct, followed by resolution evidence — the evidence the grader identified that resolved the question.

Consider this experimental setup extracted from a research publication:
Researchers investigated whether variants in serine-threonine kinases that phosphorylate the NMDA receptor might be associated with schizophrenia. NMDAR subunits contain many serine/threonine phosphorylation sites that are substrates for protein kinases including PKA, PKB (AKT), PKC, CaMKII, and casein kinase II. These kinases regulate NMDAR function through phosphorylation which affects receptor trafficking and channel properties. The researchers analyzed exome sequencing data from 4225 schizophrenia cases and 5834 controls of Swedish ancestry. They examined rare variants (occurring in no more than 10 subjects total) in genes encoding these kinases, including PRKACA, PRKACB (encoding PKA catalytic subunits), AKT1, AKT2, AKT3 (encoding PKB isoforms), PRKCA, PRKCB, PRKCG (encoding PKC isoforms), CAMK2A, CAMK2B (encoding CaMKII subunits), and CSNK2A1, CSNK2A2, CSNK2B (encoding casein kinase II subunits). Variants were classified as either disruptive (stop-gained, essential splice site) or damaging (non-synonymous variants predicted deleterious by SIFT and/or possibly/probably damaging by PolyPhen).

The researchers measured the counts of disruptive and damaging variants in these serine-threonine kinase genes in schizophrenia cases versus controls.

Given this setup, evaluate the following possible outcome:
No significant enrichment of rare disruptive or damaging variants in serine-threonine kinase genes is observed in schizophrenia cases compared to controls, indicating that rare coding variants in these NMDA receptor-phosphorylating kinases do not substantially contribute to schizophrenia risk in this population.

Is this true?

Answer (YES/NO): YES